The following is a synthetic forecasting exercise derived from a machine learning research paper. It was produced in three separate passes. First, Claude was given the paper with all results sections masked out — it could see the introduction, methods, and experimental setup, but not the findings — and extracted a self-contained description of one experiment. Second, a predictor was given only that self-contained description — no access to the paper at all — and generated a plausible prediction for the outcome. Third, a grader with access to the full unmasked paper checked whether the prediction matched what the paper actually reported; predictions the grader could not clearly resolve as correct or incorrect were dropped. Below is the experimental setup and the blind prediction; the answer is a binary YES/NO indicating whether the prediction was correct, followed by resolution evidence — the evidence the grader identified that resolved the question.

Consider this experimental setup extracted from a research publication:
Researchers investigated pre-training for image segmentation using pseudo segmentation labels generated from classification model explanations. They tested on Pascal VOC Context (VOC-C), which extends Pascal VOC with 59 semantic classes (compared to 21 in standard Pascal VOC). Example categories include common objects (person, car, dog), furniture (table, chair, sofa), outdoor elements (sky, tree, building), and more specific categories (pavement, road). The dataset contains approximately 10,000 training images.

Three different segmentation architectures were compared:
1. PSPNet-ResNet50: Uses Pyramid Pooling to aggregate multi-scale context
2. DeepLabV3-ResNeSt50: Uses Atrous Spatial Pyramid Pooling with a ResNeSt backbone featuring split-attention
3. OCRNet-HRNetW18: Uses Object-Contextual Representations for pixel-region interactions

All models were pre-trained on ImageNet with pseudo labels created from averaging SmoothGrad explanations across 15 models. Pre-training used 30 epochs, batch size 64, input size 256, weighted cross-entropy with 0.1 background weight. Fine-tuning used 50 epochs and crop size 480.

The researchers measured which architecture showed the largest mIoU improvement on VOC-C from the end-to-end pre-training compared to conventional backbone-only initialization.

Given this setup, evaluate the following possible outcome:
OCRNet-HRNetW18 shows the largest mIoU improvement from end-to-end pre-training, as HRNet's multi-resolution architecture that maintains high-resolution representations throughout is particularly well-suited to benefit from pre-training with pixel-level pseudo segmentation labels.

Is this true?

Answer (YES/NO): NO